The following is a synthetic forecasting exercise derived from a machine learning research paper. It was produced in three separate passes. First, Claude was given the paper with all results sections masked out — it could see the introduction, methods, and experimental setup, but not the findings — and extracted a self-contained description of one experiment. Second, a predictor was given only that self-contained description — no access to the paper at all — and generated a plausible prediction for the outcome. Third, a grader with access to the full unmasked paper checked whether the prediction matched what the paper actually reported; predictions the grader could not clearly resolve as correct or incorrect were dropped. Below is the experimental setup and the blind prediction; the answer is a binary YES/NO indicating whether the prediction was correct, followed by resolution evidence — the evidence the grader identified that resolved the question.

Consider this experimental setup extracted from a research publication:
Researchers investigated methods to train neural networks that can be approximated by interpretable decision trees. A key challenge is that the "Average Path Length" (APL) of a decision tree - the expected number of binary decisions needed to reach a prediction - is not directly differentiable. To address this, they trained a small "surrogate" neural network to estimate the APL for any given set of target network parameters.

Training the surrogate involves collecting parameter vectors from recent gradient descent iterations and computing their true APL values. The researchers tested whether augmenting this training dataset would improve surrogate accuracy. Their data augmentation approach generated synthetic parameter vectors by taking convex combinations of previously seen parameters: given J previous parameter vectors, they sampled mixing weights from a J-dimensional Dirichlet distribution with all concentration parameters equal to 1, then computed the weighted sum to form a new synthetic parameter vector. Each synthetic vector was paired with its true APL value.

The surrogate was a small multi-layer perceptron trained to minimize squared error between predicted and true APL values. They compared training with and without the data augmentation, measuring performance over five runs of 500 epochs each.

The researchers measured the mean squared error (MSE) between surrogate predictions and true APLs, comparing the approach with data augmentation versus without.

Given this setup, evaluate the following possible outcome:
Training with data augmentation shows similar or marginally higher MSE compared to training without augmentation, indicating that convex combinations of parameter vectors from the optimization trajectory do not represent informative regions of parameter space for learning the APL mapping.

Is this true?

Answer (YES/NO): NO